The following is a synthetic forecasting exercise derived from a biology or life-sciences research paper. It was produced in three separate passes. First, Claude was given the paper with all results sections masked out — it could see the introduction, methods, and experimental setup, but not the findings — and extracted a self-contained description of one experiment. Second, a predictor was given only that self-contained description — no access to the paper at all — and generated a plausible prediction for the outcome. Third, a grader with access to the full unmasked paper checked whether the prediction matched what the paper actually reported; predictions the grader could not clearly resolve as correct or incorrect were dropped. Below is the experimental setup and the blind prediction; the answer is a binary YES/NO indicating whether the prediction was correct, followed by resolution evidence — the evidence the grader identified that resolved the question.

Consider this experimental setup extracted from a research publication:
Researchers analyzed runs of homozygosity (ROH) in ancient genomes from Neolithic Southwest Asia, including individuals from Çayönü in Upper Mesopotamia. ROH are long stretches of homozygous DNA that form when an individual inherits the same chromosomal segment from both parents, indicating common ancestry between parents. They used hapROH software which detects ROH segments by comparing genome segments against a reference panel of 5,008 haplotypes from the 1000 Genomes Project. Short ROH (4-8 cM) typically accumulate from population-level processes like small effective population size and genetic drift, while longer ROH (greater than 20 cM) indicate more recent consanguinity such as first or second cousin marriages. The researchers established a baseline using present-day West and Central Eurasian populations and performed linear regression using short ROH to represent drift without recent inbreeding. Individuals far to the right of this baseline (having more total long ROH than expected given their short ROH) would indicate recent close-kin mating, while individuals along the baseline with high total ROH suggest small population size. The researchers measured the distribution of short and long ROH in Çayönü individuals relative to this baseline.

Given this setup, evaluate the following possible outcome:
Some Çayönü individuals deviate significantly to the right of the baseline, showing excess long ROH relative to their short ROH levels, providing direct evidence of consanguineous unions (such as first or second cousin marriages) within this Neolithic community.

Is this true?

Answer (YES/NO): NO